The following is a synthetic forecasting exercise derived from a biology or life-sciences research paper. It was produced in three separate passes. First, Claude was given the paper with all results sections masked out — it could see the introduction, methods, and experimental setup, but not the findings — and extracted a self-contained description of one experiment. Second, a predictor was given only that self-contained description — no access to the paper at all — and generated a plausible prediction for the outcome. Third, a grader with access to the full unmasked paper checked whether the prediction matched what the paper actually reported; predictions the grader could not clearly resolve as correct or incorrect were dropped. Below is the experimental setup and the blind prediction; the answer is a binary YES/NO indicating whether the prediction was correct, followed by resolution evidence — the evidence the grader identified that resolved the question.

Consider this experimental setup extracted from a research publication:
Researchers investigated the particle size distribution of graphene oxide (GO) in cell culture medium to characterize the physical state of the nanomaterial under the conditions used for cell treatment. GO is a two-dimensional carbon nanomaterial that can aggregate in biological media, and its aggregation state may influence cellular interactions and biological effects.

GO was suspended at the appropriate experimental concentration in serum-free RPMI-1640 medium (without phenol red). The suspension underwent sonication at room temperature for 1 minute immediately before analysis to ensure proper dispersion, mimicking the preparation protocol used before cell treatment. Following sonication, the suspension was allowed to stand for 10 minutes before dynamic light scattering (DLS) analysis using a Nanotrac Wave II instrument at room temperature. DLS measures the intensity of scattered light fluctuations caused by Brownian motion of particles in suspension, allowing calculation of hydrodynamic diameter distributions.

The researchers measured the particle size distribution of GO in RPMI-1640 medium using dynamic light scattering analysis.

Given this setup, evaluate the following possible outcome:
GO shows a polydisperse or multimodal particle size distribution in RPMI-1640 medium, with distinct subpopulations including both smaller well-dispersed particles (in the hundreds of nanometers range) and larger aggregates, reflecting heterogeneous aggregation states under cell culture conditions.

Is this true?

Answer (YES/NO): NO